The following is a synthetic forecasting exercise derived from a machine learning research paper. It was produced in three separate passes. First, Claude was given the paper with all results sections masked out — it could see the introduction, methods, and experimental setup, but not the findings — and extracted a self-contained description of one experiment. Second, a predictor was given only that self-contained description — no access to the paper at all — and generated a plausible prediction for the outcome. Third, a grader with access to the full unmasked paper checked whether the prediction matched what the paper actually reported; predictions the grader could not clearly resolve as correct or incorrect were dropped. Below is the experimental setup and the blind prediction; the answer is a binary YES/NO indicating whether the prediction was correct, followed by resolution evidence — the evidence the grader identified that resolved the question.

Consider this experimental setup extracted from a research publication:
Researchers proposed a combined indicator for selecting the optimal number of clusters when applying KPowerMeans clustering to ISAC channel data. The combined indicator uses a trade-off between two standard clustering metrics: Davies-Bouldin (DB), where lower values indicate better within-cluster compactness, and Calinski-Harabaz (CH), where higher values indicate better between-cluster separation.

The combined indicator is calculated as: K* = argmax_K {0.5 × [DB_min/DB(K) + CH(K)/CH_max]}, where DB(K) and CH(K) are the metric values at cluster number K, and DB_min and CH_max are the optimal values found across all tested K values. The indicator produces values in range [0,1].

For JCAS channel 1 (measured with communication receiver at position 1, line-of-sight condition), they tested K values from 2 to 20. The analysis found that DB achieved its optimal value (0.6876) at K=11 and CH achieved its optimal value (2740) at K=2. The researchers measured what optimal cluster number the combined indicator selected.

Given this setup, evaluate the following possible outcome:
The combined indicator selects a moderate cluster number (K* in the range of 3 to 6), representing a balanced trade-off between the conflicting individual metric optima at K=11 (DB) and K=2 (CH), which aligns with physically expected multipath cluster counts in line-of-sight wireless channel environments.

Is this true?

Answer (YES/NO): NO